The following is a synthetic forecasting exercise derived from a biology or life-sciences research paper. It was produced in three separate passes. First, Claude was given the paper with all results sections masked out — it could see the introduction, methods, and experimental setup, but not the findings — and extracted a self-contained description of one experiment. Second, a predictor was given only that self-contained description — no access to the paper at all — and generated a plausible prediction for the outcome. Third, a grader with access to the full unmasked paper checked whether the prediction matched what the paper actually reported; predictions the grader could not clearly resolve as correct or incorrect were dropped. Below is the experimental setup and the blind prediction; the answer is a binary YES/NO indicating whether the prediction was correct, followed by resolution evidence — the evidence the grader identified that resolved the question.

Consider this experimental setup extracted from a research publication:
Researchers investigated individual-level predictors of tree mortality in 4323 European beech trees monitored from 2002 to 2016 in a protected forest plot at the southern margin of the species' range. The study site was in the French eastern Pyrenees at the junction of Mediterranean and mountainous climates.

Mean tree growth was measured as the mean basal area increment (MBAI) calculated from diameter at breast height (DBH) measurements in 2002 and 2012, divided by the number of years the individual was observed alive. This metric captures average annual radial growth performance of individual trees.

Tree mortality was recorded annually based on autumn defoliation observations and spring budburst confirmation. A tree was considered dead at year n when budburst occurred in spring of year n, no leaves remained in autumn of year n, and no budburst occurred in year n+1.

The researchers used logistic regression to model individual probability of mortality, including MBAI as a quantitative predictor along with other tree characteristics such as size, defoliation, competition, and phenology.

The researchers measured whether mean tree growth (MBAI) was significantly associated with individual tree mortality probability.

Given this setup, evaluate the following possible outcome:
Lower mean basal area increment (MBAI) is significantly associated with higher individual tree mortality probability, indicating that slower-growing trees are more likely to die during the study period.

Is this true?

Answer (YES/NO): YES